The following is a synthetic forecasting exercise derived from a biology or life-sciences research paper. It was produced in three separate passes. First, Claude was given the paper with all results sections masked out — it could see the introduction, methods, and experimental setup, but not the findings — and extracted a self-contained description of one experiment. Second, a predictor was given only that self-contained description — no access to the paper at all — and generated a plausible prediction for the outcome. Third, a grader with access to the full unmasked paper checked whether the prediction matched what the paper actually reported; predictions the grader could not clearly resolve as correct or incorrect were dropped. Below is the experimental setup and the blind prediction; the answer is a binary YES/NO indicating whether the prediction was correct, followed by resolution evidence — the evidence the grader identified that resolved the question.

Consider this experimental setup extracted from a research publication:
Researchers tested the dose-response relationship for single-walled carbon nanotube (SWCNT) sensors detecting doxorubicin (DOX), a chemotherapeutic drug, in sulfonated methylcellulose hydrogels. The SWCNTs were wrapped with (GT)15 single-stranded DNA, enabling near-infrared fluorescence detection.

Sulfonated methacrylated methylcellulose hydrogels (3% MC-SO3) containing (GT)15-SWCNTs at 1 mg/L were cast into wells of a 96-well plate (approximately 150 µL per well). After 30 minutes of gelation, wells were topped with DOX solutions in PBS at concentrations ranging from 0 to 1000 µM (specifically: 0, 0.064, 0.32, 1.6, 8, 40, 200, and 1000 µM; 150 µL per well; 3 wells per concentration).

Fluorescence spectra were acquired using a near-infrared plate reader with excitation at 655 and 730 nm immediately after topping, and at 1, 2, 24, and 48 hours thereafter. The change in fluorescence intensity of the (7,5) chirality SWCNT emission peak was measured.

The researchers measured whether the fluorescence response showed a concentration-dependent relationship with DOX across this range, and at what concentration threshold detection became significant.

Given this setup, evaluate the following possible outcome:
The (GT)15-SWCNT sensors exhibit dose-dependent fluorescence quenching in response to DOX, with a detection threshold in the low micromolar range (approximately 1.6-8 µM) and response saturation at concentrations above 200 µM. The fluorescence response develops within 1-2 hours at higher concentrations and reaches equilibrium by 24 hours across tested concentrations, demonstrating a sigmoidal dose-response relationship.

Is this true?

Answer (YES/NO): NO